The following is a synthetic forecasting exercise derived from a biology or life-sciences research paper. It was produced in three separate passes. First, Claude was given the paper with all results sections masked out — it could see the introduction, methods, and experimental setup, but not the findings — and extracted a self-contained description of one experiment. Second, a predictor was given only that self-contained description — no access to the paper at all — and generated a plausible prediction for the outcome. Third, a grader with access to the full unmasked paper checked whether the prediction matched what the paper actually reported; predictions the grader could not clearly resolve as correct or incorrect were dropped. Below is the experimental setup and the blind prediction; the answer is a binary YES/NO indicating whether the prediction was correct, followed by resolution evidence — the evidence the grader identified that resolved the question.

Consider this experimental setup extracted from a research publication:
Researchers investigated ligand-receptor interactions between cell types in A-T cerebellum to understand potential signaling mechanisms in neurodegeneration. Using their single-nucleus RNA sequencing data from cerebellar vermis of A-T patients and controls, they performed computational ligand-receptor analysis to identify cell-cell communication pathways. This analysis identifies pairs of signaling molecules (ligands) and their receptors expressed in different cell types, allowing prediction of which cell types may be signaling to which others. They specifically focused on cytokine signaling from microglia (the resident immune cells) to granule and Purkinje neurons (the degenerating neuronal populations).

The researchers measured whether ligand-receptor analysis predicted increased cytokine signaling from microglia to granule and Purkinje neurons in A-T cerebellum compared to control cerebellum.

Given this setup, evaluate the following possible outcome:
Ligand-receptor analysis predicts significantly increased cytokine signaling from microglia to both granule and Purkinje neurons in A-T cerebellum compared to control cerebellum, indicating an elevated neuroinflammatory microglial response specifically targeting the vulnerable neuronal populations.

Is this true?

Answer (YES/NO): YES